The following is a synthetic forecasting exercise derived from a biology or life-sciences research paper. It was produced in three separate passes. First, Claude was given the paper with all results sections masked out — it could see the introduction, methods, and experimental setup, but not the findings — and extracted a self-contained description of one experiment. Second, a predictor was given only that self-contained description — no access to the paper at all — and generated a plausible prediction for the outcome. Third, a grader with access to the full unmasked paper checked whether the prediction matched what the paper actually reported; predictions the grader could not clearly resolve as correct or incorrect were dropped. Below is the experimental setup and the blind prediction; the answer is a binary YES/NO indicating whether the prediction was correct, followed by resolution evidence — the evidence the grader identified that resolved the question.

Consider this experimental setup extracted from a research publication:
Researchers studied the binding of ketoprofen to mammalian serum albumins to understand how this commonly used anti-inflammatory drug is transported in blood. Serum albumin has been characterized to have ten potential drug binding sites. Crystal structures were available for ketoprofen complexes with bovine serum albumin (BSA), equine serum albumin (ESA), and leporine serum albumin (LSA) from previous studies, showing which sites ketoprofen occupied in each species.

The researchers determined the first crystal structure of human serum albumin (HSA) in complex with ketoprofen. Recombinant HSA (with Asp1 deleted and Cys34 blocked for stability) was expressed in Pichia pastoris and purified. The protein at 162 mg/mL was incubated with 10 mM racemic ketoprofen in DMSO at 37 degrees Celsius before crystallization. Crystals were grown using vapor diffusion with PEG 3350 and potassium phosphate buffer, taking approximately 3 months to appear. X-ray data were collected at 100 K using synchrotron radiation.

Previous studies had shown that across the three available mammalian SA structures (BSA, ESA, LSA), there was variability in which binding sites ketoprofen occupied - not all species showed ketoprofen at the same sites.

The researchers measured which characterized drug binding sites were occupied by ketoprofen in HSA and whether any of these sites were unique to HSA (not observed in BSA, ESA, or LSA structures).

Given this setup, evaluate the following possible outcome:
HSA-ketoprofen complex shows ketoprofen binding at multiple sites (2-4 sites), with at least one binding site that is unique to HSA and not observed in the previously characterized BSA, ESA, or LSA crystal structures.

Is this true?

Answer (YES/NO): YES